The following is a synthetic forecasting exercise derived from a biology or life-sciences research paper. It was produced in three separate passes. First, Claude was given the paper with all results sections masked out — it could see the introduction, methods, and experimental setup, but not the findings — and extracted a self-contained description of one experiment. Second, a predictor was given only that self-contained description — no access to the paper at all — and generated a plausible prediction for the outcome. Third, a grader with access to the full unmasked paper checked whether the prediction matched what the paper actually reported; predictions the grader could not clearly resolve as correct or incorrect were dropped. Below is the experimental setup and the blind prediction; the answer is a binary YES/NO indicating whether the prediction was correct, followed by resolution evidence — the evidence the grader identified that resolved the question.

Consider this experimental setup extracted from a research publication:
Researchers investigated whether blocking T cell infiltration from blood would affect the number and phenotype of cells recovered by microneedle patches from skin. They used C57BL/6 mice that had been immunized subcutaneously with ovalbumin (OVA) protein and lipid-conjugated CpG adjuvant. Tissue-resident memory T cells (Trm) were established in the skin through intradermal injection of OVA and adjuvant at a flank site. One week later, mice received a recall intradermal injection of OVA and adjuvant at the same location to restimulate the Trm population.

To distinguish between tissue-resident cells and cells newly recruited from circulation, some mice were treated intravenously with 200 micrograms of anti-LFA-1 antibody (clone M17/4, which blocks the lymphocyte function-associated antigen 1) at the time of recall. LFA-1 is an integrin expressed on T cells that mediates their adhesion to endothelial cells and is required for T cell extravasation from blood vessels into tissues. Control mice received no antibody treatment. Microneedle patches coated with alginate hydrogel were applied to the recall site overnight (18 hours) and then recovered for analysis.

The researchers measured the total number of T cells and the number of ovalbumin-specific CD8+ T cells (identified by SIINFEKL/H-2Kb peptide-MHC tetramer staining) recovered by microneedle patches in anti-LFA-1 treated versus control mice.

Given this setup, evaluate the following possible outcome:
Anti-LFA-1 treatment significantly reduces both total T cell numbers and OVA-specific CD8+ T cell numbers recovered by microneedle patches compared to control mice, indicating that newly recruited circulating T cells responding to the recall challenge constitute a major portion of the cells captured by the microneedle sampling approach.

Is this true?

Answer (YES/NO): YES